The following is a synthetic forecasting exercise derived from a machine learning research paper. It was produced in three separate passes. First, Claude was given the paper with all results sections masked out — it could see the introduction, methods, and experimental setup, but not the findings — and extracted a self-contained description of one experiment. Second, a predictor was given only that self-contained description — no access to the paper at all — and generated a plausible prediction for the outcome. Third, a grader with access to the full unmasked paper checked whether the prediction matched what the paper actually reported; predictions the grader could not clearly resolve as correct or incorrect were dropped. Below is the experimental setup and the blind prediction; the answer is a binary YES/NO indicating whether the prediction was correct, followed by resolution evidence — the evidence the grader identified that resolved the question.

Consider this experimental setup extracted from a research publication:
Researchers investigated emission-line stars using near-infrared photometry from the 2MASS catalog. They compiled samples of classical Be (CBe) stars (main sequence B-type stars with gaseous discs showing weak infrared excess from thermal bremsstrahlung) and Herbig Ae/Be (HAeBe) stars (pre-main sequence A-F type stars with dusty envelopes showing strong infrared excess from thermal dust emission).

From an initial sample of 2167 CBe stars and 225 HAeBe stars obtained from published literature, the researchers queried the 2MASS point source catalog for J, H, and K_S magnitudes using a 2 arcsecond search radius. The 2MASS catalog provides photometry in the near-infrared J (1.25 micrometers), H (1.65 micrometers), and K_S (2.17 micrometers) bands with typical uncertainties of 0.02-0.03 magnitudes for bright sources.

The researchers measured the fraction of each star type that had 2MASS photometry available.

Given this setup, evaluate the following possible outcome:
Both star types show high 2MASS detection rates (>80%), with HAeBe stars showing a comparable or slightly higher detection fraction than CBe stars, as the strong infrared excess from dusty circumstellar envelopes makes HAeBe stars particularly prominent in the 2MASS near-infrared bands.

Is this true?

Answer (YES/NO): YES